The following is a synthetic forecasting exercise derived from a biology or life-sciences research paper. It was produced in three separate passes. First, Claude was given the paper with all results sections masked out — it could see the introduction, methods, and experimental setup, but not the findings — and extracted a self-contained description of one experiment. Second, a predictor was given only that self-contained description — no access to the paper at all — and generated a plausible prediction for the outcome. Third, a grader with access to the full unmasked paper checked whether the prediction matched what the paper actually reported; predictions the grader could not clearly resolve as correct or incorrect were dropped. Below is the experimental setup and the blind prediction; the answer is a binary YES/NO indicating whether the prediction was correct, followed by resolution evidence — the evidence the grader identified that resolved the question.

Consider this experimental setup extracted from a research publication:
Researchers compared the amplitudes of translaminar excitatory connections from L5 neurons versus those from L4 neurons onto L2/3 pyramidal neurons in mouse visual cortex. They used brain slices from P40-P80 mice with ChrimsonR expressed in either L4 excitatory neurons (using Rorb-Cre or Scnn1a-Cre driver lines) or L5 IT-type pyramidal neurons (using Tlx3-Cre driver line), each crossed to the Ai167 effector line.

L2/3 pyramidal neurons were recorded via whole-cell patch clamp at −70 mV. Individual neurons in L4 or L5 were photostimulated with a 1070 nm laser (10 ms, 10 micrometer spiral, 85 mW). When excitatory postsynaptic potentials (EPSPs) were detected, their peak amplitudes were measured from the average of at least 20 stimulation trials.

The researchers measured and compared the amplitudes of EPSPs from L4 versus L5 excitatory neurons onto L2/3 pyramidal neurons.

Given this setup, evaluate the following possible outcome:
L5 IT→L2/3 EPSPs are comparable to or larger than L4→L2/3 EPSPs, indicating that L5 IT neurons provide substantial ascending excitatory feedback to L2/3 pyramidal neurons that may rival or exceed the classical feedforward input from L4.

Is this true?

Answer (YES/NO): YES